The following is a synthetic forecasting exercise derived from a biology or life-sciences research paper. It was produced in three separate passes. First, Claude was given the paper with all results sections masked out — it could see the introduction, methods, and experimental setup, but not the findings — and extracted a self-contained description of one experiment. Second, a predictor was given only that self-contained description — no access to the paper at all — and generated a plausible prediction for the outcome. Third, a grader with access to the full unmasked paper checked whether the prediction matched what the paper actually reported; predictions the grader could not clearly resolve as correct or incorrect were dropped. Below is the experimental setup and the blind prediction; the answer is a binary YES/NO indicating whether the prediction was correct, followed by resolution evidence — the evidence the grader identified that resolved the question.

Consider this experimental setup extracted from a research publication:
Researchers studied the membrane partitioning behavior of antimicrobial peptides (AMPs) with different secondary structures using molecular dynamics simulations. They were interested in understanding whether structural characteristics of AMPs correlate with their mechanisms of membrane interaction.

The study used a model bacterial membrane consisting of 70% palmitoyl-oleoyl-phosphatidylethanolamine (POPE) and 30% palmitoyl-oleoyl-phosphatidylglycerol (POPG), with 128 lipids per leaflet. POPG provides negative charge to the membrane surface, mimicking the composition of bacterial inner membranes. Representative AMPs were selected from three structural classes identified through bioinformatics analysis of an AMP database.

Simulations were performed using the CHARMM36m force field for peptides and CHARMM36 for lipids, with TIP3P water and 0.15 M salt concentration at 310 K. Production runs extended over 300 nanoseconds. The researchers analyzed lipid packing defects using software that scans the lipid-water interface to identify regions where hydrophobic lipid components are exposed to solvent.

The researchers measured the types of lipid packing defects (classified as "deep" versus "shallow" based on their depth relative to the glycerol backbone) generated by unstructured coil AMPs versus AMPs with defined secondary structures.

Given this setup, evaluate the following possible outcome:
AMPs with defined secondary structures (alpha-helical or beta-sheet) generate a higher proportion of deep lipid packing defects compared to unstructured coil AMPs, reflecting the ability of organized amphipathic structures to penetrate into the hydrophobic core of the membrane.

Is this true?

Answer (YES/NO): NO